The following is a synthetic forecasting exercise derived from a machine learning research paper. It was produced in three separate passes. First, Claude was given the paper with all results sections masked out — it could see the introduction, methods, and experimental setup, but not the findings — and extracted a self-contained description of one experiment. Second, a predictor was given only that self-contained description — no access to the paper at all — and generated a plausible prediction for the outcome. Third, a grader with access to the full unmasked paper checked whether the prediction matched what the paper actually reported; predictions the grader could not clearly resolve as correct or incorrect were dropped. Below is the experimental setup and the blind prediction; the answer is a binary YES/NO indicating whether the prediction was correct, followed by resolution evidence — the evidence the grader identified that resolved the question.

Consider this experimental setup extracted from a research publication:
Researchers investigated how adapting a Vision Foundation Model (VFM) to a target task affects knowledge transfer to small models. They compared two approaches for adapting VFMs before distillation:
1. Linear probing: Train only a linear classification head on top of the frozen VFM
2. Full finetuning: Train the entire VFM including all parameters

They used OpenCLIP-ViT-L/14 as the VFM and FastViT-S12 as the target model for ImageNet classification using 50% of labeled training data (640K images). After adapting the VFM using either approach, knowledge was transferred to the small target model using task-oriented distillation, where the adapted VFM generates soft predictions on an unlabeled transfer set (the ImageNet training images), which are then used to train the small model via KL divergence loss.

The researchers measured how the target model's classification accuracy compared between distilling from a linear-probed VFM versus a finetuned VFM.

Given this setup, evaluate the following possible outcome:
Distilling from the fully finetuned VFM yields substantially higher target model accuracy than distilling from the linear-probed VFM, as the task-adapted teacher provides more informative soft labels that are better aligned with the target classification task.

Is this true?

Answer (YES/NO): NO